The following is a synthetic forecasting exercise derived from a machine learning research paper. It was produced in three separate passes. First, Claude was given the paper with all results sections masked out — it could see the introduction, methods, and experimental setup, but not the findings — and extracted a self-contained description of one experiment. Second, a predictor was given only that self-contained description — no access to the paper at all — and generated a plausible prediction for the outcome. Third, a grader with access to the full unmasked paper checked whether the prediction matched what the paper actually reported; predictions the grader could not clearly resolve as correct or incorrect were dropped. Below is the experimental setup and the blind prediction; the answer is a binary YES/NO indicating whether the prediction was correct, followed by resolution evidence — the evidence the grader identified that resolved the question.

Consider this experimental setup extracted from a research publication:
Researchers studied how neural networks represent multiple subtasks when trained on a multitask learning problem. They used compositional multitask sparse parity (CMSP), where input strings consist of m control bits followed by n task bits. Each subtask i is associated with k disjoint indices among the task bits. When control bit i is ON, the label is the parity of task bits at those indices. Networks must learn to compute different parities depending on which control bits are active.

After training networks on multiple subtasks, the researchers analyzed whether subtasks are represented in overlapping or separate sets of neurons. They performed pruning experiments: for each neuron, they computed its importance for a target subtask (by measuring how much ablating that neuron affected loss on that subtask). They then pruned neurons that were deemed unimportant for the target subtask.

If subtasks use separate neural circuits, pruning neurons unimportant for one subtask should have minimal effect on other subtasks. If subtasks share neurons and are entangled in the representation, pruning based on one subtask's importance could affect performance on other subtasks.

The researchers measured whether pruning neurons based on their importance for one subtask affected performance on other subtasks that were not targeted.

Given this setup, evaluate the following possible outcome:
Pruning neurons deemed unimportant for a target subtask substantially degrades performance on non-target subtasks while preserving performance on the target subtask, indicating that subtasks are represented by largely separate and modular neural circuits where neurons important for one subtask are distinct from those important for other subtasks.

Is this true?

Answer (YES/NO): NO